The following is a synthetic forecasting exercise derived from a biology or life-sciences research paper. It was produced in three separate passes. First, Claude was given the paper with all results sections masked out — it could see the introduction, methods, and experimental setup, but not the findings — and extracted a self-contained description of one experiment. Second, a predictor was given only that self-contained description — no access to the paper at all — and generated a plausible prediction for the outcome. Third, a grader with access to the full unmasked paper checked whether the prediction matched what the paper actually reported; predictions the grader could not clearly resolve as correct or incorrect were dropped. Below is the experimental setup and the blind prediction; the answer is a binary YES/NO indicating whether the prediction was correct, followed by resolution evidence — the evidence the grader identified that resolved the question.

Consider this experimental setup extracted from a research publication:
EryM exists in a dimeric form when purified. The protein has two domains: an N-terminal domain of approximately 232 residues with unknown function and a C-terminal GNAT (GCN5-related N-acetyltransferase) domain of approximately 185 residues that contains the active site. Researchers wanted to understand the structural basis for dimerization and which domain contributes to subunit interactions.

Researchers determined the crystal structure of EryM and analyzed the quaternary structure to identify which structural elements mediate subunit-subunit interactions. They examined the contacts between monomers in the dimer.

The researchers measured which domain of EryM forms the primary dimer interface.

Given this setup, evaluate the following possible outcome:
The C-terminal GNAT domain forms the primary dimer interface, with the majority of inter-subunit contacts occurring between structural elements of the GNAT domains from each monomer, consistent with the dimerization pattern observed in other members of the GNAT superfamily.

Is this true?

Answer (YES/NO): NO